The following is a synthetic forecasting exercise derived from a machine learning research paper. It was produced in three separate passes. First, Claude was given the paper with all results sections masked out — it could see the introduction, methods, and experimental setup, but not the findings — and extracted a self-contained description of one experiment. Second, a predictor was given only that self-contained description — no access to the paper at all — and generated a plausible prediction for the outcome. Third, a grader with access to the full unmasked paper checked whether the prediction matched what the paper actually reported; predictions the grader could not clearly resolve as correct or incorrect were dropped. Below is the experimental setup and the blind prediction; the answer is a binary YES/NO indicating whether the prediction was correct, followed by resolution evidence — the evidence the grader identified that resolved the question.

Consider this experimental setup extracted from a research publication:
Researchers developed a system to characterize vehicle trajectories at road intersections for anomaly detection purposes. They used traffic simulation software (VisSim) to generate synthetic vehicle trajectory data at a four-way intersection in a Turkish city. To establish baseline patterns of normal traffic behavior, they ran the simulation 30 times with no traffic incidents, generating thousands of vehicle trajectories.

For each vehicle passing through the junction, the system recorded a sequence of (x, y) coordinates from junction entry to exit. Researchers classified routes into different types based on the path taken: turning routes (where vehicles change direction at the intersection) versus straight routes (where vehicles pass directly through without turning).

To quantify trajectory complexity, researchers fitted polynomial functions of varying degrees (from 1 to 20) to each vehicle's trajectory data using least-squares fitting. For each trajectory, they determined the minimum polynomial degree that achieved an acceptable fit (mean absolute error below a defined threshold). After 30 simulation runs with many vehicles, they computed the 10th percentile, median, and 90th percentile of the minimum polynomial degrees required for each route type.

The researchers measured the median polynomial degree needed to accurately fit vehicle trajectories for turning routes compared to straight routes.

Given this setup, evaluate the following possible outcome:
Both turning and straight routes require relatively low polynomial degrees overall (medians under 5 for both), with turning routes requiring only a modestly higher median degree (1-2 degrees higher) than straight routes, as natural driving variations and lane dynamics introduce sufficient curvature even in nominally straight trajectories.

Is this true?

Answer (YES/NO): NO